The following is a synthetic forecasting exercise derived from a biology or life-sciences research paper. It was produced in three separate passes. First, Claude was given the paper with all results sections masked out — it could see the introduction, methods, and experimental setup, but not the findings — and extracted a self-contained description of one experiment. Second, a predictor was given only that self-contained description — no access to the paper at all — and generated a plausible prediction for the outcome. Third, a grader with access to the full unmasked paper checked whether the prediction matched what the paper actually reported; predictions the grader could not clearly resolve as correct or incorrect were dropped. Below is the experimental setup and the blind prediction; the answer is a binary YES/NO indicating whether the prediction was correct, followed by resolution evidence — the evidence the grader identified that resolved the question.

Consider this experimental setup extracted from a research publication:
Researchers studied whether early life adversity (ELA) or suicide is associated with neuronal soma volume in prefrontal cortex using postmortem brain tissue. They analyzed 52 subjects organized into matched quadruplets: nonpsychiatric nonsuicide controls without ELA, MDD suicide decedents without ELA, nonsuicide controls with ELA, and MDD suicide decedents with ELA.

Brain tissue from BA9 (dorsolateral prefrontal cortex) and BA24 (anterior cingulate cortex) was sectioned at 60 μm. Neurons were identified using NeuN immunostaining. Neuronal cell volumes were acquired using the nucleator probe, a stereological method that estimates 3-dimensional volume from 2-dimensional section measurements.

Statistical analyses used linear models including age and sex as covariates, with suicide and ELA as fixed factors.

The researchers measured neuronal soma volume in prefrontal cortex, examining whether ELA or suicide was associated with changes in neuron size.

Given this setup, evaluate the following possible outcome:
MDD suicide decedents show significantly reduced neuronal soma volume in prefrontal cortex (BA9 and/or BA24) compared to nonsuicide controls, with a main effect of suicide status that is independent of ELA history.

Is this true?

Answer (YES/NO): NO